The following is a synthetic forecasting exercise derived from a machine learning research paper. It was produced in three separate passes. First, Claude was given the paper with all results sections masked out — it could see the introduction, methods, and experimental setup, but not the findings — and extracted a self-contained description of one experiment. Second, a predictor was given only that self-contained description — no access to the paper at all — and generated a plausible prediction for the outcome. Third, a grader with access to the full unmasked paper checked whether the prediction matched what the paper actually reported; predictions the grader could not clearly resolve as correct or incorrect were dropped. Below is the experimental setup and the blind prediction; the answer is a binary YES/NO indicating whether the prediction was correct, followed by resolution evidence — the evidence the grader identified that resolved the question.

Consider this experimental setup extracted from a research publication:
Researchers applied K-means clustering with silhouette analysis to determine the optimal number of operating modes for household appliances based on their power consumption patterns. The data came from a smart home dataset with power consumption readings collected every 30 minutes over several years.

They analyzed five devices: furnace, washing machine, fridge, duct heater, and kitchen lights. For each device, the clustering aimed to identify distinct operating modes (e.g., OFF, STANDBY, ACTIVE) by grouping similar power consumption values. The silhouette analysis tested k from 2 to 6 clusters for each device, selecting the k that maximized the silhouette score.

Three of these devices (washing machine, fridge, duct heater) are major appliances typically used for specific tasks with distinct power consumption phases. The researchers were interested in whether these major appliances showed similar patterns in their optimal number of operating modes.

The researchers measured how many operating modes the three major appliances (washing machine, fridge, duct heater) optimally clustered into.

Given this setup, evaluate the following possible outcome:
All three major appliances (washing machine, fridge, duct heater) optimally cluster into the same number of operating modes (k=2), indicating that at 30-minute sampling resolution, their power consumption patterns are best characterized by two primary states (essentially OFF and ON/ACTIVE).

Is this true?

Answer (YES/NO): NO